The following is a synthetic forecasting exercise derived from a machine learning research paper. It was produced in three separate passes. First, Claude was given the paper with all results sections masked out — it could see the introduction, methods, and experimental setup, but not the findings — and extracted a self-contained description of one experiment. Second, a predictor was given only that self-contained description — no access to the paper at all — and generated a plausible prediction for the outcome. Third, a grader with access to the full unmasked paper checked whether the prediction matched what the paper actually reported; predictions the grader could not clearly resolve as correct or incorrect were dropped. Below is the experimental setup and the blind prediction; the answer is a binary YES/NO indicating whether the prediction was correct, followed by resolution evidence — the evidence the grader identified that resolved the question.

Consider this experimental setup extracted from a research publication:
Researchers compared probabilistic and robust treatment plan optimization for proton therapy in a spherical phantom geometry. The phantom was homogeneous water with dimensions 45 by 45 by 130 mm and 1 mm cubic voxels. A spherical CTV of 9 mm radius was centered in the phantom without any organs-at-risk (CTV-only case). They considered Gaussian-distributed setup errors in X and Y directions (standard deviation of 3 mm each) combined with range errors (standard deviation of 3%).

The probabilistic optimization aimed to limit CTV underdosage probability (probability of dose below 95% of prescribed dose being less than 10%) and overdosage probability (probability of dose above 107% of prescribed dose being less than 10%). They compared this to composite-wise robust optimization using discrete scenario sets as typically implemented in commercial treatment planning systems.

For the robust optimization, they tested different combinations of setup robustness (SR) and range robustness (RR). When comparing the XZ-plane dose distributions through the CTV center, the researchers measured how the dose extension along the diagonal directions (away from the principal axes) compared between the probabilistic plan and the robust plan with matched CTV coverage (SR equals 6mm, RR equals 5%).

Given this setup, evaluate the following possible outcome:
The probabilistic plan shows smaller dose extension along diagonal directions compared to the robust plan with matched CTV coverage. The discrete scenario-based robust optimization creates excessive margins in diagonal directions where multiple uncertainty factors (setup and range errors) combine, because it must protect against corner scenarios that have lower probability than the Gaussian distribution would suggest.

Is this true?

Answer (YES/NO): YES